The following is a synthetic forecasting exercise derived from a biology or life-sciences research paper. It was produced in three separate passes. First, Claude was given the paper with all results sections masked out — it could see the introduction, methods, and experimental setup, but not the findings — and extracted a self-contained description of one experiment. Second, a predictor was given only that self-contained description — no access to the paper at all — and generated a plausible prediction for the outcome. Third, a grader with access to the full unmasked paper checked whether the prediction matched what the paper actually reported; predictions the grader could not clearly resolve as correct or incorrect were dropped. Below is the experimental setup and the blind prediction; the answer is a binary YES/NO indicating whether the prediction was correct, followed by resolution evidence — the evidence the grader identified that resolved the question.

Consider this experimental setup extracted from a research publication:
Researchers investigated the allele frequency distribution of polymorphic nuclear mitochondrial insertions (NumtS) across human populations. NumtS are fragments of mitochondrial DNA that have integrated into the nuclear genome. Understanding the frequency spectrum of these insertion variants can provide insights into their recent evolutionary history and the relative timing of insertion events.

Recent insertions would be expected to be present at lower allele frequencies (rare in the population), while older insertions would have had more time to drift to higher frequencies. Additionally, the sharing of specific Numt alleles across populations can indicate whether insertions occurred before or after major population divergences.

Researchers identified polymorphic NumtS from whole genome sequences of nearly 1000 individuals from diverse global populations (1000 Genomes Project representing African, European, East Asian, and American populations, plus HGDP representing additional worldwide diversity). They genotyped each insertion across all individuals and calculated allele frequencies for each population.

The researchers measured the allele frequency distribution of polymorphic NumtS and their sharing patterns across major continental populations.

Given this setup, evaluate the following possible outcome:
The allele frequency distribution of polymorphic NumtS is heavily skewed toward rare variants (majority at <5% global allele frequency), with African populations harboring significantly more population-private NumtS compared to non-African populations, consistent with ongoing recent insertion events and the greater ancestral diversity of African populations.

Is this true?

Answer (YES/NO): NO